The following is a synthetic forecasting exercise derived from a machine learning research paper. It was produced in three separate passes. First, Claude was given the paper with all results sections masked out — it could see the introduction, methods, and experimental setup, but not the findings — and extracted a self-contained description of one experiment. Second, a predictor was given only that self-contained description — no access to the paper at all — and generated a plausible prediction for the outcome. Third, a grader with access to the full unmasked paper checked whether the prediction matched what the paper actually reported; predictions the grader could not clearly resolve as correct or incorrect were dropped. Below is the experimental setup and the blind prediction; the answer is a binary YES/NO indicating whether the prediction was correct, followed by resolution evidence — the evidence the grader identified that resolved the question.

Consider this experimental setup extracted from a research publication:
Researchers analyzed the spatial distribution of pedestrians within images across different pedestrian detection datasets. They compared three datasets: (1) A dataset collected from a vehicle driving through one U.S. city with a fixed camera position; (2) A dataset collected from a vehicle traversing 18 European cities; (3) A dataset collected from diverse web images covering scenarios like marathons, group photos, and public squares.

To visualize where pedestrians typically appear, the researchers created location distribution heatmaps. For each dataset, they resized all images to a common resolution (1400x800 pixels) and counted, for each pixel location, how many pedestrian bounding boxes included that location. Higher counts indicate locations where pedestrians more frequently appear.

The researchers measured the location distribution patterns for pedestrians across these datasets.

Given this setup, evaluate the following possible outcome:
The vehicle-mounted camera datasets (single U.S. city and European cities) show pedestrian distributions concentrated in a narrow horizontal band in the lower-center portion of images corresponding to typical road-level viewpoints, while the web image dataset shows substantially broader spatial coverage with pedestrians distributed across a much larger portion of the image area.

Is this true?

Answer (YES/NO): YES